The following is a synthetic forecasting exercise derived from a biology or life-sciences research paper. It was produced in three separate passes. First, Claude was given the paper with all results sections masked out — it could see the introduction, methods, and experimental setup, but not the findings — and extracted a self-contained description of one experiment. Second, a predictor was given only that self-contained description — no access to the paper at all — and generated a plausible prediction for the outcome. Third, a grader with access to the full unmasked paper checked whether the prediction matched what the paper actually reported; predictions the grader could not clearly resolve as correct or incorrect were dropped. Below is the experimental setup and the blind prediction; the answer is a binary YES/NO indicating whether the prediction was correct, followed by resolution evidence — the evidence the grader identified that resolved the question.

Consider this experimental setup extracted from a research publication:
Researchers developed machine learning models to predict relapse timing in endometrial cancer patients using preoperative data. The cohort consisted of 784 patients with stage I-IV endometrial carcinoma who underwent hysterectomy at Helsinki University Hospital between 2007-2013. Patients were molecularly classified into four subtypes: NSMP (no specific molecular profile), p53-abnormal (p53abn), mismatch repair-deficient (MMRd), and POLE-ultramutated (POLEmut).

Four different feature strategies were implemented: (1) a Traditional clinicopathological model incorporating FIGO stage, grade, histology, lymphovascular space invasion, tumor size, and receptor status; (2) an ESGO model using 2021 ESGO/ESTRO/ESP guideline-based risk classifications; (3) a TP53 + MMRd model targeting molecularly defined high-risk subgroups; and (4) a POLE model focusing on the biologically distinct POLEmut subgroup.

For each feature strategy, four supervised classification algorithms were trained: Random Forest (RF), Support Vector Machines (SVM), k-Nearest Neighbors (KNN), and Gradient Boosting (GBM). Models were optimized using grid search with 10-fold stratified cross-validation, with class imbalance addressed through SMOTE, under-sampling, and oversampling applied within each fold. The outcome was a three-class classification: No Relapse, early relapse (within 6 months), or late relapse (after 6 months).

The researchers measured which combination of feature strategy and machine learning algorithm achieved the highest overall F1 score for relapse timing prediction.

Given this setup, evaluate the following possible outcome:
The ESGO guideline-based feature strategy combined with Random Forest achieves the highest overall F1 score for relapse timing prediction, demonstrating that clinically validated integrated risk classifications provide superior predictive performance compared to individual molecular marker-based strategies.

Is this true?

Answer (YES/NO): NO